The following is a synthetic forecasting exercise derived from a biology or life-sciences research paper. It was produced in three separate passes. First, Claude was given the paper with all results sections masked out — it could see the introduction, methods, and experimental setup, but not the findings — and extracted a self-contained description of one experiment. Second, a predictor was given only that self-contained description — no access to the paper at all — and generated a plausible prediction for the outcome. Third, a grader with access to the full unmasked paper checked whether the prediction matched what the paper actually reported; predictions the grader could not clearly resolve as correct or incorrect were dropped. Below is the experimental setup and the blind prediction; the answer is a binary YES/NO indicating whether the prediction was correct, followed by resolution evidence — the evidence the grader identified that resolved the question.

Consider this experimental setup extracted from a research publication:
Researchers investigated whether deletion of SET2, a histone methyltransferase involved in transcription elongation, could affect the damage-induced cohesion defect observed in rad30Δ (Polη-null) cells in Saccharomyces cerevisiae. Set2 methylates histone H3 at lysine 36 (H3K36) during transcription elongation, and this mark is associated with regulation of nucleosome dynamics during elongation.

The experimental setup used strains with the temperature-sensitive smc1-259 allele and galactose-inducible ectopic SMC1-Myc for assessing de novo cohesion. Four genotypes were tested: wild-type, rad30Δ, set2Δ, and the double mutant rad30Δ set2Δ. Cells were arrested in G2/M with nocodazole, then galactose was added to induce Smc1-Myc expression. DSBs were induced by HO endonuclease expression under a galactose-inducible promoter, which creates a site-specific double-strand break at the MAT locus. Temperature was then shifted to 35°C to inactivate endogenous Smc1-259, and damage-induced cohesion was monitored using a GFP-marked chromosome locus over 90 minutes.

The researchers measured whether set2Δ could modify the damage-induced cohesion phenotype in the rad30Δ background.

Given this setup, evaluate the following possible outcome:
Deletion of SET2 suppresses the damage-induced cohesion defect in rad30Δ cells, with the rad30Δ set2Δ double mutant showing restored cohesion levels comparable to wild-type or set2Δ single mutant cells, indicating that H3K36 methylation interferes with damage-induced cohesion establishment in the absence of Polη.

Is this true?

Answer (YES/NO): YES